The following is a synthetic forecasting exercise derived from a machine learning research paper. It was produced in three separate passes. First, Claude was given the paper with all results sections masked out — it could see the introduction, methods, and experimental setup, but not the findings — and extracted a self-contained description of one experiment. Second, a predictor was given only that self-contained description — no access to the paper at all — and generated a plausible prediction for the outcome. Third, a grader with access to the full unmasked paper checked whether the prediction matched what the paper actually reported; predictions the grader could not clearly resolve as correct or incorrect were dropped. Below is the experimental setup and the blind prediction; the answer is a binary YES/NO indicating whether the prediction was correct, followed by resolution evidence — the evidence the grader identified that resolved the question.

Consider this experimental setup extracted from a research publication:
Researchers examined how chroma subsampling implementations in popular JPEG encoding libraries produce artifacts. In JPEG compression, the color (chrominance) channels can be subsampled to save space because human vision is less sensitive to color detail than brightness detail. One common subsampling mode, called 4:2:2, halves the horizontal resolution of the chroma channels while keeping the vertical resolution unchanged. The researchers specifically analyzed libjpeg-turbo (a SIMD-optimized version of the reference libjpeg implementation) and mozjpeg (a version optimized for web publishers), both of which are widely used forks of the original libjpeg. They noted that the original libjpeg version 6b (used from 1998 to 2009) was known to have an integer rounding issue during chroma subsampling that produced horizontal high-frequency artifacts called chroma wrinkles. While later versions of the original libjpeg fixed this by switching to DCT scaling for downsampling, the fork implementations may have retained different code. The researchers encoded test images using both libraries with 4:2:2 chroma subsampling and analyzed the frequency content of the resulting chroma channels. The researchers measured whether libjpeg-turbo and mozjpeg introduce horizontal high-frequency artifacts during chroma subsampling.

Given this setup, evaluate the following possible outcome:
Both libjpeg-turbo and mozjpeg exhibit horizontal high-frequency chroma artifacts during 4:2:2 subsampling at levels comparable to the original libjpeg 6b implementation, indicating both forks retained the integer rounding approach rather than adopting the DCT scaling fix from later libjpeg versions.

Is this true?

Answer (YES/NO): YES